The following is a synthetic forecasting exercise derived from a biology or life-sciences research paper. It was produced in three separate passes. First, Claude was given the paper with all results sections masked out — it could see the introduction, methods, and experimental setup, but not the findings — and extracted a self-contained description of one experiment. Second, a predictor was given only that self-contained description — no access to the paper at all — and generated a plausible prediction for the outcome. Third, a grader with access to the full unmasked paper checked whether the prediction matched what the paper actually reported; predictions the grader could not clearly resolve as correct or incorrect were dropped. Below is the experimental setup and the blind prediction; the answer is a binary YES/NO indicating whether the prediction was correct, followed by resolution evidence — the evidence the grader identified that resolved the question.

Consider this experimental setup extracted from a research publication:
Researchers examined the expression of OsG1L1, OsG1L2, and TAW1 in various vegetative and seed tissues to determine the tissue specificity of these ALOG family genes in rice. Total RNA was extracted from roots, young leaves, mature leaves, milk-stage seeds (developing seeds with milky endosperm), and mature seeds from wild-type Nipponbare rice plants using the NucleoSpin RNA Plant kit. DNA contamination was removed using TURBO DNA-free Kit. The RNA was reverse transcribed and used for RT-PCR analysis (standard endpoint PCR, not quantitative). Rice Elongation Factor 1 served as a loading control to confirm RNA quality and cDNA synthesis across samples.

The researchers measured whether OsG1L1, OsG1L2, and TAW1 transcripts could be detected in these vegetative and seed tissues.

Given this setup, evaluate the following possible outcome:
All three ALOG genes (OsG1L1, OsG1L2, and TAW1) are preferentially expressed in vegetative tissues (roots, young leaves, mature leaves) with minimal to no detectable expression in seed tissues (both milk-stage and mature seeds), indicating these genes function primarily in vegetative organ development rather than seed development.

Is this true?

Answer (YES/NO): NO